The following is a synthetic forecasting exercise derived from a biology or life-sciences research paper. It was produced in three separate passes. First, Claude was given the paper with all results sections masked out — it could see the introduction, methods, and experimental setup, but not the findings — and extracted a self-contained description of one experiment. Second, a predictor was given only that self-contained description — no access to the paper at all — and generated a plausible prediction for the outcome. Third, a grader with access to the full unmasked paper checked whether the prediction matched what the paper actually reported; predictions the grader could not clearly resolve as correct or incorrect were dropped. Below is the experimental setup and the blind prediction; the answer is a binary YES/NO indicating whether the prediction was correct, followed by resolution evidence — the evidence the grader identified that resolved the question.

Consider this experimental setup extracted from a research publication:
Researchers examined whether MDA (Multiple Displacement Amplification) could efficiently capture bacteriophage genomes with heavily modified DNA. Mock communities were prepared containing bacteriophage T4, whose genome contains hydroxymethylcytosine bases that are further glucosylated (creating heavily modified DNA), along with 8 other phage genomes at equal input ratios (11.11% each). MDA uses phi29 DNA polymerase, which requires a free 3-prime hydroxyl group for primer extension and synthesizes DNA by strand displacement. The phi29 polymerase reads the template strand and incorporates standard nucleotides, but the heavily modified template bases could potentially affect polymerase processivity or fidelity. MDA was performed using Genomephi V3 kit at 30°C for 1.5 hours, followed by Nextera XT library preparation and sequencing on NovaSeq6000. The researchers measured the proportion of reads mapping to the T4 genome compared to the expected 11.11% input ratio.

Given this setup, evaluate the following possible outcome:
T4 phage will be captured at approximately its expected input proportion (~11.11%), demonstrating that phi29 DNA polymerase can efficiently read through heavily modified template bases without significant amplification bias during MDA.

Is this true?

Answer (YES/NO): NO